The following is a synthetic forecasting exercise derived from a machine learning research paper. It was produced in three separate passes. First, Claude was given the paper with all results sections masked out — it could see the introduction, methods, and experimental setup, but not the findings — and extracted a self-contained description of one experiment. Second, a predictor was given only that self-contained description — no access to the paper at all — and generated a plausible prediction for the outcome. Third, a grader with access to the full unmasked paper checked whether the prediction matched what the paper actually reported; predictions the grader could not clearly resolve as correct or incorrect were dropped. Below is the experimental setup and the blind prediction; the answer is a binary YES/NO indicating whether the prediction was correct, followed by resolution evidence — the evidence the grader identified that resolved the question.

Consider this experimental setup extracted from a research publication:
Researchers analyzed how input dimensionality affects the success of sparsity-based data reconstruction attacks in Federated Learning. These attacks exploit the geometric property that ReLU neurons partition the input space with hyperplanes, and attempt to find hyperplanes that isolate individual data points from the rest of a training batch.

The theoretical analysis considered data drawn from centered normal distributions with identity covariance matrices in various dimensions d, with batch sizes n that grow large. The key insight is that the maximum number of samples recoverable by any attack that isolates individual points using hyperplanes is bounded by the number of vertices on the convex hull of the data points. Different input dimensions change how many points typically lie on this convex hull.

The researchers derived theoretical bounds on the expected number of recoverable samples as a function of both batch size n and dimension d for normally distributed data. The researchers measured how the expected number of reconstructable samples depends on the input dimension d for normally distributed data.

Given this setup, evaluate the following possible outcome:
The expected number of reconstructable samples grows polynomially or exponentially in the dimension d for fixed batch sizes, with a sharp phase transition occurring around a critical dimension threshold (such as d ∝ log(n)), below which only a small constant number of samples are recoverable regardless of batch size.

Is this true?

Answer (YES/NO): NO